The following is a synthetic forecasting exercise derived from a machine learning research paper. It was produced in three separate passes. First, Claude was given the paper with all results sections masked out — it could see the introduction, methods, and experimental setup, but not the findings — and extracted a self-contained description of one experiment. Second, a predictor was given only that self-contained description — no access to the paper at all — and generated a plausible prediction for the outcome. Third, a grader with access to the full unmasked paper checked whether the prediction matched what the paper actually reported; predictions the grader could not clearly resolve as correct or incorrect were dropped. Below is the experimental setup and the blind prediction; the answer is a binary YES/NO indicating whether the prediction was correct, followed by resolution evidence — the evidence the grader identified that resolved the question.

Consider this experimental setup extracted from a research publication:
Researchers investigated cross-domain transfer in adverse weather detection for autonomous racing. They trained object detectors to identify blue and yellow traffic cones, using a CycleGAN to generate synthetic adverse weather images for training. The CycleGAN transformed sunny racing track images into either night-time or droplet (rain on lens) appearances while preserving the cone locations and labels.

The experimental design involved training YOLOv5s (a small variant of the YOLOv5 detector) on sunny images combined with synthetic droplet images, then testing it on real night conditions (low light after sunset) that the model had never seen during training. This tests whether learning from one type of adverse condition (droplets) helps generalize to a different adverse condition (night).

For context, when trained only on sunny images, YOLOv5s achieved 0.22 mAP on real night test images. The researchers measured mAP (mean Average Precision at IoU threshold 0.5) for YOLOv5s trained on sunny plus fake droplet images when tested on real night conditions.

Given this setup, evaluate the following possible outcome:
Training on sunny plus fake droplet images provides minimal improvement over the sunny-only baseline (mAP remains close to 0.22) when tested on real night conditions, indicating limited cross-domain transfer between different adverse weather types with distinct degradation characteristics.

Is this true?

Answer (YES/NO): YES